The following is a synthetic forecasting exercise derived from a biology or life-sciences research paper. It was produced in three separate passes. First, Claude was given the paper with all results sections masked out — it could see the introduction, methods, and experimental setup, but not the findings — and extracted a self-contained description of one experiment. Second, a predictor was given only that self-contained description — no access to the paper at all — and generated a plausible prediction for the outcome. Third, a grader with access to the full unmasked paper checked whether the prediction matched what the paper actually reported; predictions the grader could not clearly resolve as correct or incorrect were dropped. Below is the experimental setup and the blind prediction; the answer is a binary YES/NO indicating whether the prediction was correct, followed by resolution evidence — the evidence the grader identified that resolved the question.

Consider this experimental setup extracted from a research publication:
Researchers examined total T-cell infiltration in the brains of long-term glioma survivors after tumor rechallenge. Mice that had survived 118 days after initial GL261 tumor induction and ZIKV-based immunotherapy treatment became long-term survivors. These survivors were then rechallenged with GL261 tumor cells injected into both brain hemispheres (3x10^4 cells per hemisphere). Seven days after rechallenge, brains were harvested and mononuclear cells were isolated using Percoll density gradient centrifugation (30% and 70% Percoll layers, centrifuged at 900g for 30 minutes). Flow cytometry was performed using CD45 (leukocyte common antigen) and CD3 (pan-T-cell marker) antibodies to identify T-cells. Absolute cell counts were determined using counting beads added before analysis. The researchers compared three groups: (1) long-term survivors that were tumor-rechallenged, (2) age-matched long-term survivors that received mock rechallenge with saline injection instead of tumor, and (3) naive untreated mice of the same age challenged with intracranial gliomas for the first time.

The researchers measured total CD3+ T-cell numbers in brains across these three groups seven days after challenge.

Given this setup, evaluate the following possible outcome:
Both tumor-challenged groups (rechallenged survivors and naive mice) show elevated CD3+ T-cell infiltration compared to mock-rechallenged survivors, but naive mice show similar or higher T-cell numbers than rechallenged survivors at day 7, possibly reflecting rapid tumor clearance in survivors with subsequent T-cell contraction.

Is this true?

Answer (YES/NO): NO